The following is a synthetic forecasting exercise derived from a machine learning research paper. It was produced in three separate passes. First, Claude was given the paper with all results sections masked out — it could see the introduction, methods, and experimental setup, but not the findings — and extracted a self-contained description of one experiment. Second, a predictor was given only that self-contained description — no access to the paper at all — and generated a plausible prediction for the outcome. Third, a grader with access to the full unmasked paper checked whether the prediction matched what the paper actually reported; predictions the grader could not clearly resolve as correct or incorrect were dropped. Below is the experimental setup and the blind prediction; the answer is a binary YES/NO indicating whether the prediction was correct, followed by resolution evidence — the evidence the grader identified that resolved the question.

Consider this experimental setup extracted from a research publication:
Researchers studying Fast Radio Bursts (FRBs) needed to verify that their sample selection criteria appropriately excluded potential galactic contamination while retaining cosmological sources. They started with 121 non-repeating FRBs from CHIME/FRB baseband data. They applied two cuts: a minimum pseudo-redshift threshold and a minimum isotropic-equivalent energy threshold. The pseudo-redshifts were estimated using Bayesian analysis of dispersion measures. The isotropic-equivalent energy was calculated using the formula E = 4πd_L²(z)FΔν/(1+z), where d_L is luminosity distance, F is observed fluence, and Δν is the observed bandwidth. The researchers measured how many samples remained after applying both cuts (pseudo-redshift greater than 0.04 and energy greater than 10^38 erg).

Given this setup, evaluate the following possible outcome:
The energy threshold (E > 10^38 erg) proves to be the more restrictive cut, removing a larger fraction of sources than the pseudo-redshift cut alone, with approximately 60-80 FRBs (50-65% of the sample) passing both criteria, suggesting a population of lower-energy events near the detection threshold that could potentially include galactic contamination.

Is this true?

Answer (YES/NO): NO